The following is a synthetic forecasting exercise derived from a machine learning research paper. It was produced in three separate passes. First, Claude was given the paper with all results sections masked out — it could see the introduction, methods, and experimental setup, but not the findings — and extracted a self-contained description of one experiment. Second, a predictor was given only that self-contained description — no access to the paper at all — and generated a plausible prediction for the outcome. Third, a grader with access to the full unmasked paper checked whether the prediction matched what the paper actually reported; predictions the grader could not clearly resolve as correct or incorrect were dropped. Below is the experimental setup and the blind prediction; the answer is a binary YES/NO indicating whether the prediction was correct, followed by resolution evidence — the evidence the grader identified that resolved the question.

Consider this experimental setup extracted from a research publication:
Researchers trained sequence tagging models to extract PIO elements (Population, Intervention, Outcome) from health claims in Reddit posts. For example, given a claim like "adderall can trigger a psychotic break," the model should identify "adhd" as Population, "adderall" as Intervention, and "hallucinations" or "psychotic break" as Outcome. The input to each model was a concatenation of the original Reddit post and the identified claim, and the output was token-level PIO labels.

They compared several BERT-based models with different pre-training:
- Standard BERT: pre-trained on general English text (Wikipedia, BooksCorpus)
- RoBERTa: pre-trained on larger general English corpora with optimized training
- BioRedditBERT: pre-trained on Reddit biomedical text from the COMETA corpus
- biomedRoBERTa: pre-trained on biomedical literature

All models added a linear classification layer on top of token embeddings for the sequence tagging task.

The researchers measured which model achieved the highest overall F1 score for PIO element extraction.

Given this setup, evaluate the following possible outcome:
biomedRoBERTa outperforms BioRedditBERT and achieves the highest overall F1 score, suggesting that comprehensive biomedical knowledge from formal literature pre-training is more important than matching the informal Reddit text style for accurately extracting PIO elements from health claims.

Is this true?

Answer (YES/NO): NO